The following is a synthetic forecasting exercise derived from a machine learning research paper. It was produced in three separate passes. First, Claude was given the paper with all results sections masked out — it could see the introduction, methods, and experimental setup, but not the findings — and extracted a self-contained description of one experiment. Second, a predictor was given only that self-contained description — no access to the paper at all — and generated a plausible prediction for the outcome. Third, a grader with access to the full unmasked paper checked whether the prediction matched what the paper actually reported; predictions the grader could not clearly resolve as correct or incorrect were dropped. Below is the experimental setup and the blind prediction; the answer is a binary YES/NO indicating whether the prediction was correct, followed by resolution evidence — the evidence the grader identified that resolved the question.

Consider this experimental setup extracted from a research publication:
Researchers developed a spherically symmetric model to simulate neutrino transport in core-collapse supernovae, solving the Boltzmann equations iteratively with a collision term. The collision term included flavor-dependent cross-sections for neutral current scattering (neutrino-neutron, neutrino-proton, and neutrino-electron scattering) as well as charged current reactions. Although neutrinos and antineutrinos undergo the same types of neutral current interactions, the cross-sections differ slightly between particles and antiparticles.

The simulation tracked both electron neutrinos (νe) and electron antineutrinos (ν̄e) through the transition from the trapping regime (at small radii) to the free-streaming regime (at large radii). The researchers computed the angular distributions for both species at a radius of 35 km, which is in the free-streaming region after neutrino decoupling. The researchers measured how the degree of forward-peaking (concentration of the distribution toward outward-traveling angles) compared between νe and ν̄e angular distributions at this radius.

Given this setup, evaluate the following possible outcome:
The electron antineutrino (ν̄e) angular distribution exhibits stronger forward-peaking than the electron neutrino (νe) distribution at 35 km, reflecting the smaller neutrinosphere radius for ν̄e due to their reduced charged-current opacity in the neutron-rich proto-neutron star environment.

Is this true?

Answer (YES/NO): NO